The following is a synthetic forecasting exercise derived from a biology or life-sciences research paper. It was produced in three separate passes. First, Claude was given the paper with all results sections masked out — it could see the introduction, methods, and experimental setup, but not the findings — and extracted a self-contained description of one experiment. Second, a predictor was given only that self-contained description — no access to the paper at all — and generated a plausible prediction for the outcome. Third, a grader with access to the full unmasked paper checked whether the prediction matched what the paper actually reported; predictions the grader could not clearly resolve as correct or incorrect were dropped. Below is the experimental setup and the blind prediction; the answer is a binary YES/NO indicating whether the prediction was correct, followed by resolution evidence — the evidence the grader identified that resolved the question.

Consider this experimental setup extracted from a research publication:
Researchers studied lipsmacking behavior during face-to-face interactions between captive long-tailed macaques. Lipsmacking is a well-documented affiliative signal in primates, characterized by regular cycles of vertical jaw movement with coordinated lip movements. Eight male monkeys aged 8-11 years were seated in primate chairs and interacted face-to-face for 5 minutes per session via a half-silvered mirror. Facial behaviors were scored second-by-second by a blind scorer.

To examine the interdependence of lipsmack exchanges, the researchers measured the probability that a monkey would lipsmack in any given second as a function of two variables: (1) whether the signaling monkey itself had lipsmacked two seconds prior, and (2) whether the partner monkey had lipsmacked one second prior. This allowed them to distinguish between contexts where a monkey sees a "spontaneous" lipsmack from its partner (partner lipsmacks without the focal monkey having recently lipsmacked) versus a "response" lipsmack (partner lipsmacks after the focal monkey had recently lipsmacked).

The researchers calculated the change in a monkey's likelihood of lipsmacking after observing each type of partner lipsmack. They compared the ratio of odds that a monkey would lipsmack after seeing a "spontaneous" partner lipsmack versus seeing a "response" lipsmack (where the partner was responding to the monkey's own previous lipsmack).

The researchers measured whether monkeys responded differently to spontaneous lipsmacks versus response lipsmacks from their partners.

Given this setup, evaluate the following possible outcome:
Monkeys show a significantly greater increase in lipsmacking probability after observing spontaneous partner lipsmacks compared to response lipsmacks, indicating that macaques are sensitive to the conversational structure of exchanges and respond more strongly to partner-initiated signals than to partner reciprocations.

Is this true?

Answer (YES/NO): NO